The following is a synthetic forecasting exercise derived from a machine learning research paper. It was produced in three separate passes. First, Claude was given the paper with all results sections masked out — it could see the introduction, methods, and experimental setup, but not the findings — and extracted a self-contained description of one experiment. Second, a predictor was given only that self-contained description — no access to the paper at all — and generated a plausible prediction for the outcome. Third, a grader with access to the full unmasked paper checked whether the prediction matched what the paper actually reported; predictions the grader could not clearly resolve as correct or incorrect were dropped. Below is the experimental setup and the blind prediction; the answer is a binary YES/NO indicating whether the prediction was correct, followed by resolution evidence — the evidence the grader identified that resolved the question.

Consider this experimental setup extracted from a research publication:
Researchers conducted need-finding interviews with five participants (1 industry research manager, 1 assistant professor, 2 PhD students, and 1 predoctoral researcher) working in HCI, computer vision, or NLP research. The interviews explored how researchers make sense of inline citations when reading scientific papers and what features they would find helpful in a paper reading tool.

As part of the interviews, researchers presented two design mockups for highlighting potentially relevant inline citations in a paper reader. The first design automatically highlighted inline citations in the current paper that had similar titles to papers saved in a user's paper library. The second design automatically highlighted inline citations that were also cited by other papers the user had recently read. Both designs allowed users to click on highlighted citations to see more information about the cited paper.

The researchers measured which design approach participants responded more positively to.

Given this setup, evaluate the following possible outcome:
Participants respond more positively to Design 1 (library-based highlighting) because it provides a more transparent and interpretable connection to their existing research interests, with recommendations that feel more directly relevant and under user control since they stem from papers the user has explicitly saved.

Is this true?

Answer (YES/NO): NO